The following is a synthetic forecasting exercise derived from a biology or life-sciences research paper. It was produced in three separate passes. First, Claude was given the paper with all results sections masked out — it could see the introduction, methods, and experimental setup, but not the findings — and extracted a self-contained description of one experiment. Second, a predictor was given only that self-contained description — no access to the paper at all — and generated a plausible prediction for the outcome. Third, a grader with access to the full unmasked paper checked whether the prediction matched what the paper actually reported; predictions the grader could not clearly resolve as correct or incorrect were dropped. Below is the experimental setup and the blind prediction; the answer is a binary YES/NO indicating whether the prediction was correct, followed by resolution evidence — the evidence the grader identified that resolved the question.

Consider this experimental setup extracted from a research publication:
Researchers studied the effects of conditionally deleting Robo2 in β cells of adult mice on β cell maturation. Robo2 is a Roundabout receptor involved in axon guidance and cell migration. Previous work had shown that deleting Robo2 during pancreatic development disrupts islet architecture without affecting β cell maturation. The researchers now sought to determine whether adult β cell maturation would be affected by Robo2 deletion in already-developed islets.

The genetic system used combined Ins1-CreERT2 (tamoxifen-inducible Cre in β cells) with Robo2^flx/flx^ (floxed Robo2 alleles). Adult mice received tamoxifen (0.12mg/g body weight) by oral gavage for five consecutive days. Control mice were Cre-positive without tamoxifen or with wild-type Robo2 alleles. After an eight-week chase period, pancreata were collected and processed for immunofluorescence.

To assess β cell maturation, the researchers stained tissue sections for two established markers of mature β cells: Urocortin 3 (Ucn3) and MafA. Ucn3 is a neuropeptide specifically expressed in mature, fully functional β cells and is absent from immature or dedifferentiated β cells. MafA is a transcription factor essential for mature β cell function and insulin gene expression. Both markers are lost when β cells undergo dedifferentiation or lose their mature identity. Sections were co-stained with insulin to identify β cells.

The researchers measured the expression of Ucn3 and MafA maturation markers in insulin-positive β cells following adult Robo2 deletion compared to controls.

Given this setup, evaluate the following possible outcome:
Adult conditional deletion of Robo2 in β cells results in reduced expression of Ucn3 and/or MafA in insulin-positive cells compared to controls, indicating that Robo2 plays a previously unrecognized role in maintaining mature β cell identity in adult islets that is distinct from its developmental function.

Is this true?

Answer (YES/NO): NO